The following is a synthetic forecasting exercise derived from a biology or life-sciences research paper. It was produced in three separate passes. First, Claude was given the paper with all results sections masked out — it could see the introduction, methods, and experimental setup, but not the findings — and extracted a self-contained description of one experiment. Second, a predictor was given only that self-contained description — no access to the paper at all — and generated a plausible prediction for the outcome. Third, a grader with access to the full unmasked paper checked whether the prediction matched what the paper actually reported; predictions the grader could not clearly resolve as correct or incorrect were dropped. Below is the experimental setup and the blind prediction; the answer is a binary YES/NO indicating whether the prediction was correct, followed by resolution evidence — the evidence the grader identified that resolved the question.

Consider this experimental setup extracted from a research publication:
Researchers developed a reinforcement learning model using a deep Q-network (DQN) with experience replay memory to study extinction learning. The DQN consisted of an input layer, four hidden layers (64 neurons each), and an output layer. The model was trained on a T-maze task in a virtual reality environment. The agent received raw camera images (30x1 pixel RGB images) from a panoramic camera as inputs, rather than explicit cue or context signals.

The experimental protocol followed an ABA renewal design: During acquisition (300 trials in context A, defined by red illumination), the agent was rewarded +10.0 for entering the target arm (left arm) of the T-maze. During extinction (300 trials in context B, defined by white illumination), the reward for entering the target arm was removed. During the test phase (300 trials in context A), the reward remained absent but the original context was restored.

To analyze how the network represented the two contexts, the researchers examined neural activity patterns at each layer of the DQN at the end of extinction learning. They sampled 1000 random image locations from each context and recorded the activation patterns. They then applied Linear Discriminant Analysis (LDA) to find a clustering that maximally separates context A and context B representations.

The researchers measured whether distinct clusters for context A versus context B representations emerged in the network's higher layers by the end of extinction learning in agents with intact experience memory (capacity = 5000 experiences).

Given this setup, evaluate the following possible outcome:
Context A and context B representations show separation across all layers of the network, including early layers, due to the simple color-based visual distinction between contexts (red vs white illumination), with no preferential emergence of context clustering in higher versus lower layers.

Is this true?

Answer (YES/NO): NO